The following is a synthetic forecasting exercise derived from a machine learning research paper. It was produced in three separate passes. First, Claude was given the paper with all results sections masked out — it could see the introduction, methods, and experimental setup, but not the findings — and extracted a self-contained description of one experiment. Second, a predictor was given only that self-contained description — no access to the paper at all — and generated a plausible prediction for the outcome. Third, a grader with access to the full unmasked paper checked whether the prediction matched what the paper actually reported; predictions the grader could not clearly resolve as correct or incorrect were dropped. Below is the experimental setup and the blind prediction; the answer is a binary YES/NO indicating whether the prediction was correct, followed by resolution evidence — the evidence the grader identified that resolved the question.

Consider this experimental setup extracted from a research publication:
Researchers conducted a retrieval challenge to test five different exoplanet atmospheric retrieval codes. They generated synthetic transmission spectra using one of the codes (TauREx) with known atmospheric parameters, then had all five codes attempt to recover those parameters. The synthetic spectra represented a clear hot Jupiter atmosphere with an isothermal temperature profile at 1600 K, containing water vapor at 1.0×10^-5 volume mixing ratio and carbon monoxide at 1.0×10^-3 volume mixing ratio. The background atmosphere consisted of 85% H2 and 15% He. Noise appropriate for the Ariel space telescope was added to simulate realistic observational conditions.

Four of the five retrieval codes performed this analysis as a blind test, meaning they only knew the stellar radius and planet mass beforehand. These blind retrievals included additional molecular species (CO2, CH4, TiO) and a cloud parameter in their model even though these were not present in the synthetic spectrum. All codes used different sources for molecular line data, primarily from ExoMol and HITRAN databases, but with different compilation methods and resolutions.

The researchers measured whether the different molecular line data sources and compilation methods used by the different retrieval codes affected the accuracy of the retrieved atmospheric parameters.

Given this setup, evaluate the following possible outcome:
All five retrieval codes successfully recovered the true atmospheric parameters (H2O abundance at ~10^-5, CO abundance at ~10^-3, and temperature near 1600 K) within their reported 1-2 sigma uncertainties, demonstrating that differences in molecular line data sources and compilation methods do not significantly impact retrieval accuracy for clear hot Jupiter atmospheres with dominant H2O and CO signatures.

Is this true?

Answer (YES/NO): NO